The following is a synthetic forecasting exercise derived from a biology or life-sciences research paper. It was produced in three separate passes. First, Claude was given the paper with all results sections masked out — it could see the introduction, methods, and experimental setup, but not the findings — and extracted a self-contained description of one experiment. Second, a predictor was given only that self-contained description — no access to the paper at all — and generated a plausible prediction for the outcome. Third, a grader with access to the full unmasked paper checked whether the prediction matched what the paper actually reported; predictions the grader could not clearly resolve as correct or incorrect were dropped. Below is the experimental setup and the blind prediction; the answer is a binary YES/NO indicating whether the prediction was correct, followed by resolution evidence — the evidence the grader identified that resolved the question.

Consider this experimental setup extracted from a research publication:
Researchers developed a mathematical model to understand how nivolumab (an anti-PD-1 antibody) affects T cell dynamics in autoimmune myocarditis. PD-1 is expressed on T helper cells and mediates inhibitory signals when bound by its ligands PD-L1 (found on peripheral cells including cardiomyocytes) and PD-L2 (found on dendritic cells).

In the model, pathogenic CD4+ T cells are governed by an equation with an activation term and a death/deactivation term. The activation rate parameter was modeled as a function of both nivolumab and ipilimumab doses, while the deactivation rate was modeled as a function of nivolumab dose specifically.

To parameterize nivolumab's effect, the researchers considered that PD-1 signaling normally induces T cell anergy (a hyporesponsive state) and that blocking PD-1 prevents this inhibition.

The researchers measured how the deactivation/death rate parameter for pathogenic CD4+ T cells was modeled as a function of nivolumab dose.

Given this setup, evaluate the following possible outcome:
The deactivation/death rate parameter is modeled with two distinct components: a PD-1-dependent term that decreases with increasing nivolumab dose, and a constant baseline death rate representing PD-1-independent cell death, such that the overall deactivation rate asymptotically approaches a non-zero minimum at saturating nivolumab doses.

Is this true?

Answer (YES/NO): NO